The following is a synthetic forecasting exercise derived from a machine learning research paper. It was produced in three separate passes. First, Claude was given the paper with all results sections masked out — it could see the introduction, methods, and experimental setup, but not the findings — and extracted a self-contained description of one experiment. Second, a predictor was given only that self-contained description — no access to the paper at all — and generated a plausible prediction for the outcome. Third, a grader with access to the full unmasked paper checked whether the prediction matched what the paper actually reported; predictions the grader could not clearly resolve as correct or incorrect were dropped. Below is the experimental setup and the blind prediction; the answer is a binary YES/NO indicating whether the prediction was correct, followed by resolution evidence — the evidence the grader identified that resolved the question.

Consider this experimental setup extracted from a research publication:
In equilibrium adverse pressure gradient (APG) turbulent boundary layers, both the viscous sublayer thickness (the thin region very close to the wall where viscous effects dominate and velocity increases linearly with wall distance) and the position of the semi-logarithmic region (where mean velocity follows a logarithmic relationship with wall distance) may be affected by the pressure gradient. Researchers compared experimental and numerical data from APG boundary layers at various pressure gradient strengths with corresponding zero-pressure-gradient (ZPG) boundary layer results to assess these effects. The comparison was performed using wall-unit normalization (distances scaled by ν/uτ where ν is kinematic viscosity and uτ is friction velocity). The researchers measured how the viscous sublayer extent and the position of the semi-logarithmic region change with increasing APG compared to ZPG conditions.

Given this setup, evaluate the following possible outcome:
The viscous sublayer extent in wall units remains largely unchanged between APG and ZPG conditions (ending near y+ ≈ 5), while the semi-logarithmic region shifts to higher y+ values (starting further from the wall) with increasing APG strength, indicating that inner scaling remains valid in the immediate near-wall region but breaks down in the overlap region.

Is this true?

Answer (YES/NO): NO